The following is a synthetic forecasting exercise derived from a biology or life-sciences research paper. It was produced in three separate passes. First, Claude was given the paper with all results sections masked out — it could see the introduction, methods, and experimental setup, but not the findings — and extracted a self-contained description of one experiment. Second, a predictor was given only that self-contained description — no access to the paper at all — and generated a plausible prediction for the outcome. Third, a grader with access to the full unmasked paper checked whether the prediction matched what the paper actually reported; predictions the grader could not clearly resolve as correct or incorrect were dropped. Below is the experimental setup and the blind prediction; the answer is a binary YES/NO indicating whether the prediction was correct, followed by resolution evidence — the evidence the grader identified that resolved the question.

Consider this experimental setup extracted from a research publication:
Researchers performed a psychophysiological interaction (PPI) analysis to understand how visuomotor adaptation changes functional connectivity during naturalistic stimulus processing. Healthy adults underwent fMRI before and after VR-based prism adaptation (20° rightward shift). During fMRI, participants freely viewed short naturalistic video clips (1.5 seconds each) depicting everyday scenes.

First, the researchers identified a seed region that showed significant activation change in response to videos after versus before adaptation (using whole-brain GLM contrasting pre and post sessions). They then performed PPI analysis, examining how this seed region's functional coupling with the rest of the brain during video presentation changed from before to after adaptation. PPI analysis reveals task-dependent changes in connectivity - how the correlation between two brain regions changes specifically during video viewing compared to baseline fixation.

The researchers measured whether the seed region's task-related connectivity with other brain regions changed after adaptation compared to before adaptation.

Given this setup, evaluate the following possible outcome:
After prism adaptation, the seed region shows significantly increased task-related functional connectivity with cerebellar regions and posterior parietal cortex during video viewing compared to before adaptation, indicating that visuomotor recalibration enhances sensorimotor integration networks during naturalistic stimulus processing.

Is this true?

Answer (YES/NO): NO